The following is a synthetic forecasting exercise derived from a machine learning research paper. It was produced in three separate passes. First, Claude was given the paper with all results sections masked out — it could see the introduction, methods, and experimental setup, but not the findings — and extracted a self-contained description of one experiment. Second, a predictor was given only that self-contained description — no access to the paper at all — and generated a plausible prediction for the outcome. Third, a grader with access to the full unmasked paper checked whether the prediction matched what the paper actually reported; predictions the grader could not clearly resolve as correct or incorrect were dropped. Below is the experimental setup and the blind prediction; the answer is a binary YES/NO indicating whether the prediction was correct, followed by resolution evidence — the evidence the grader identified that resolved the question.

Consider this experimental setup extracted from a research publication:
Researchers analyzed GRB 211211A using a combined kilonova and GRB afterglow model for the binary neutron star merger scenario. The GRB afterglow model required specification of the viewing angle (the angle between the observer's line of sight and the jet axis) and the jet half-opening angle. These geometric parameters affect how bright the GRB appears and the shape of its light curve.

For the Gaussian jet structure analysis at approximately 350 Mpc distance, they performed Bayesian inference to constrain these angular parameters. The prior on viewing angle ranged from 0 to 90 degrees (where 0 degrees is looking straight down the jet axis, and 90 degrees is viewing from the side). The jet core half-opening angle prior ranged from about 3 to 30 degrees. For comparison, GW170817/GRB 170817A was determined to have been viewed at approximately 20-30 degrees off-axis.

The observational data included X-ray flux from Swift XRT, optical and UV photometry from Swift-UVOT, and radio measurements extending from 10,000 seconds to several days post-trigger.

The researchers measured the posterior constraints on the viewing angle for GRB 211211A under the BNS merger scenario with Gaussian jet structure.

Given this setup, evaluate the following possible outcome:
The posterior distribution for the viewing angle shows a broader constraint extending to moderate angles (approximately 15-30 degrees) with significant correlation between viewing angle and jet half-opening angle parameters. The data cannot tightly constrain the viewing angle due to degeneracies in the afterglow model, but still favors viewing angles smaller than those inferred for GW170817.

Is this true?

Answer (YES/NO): NO